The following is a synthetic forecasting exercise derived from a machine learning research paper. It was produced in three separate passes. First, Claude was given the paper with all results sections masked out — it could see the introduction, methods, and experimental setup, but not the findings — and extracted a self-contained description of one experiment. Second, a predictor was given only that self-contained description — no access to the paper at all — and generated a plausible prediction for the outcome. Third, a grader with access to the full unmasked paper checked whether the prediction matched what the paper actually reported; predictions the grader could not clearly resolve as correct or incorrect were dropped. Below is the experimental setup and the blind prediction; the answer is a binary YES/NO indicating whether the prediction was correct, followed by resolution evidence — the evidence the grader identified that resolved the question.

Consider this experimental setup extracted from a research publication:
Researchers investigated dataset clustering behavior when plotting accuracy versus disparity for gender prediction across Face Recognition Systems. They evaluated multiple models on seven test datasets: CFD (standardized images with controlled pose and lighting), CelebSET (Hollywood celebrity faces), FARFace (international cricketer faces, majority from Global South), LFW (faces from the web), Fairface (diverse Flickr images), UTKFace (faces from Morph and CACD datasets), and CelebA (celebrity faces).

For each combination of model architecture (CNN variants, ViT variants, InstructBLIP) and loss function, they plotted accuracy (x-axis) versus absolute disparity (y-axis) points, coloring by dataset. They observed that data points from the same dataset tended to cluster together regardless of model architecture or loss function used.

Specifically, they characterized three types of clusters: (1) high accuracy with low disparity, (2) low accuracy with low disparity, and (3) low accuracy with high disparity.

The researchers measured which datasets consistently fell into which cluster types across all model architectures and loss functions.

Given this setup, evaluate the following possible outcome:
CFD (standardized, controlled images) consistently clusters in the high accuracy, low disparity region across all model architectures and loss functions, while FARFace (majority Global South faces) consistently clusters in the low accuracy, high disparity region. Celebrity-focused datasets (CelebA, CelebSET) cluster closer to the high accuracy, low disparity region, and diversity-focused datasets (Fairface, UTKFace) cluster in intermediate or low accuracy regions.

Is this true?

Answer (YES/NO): NO